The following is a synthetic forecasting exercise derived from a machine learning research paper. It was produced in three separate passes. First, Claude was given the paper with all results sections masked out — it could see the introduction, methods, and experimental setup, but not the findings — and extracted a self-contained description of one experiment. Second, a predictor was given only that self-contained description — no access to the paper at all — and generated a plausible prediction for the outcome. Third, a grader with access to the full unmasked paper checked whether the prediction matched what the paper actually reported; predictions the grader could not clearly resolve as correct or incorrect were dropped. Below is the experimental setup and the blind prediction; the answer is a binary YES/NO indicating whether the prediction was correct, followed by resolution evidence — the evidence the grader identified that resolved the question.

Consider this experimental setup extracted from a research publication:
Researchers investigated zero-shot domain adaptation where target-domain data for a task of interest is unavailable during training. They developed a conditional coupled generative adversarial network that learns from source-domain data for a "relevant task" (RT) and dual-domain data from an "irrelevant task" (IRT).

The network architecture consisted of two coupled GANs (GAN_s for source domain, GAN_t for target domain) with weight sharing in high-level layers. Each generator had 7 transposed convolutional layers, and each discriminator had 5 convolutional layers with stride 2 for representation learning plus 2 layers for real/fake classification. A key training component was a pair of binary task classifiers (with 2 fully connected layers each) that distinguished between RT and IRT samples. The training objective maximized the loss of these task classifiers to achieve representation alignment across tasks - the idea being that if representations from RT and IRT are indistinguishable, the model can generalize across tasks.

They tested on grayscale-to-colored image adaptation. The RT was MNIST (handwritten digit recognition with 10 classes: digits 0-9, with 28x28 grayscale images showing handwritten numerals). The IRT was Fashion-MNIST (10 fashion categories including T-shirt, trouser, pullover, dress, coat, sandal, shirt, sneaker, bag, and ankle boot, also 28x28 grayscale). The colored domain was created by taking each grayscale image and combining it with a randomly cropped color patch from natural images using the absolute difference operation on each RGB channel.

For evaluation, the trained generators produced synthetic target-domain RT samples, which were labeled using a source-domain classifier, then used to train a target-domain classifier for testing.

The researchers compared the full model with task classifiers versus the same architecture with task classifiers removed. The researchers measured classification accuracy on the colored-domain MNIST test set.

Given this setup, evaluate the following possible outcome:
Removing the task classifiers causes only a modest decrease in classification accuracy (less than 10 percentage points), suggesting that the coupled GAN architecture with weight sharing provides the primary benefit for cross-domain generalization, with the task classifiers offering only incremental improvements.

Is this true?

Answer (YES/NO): NO